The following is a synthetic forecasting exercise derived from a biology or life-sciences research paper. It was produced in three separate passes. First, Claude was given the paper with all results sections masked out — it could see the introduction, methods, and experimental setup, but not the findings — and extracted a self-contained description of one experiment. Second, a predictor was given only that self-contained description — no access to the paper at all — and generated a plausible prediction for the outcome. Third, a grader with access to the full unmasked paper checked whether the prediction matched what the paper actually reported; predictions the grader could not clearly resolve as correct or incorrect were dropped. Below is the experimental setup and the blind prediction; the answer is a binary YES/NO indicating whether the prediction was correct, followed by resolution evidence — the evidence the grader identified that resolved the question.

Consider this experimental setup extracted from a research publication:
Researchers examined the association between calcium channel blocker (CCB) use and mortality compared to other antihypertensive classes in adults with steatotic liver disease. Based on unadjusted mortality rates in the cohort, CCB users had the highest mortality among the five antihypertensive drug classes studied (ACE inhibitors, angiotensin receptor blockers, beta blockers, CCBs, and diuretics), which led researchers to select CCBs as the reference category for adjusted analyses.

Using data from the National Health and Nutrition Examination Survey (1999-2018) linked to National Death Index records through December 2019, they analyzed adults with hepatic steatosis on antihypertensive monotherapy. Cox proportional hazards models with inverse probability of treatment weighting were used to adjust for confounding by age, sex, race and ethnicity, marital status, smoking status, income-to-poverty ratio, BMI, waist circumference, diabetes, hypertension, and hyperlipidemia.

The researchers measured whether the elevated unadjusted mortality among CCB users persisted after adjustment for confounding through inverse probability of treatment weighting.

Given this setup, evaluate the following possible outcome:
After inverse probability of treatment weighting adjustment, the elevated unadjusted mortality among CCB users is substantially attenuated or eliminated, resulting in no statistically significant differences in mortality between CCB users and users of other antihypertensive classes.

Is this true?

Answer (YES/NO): NO